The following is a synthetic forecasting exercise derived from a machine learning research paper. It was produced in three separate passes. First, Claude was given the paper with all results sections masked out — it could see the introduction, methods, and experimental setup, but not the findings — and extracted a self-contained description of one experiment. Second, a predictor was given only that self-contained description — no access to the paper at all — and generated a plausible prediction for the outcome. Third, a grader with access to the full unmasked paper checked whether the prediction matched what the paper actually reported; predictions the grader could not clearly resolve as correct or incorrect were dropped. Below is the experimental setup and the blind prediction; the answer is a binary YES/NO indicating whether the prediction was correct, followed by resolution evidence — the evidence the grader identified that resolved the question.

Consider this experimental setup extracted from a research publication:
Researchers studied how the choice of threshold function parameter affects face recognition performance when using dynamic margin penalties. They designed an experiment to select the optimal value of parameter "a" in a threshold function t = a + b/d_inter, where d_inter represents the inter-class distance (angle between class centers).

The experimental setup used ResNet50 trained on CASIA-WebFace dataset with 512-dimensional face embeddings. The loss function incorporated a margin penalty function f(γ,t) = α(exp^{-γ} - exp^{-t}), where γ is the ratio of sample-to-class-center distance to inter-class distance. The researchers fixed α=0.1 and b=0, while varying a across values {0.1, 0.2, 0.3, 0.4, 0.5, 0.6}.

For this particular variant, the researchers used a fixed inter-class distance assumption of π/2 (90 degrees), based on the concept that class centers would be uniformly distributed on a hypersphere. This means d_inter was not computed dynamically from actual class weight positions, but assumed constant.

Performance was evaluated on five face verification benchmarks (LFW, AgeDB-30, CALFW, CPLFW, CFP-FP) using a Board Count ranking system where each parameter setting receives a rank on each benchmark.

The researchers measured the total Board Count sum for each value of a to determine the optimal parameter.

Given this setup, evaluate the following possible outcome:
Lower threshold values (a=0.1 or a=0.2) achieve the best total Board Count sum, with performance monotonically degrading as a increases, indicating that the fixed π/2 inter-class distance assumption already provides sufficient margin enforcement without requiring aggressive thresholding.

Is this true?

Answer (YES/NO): NO